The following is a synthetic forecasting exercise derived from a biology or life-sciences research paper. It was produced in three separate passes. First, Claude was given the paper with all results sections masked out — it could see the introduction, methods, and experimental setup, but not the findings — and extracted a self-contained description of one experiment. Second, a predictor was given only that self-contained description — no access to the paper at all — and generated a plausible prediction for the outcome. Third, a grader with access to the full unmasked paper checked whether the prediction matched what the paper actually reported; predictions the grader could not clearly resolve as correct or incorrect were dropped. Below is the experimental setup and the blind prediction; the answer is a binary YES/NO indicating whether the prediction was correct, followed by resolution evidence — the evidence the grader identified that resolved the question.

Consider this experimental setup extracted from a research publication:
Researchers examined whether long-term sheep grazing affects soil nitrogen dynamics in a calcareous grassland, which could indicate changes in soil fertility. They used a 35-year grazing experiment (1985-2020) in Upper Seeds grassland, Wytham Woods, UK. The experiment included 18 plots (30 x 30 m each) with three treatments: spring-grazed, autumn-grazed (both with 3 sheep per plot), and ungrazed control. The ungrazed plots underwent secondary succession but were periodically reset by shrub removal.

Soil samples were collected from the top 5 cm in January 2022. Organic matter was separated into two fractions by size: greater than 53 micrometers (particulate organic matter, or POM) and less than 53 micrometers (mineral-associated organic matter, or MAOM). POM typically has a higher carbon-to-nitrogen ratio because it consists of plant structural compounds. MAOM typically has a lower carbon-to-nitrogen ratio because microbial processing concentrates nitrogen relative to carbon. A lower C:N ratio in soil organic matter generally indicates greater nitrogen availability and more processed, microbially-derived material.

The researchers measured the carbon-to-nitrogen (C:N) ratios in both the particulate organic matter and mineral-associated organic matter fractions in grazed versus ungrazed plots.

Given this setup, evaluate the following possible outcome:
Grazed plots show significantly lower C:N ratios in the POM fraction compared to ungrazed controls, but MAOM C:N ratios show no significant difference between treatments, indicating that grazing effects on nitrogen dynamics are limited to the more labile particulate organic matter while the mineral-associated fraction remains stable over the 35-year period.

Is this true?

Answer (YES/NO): NO